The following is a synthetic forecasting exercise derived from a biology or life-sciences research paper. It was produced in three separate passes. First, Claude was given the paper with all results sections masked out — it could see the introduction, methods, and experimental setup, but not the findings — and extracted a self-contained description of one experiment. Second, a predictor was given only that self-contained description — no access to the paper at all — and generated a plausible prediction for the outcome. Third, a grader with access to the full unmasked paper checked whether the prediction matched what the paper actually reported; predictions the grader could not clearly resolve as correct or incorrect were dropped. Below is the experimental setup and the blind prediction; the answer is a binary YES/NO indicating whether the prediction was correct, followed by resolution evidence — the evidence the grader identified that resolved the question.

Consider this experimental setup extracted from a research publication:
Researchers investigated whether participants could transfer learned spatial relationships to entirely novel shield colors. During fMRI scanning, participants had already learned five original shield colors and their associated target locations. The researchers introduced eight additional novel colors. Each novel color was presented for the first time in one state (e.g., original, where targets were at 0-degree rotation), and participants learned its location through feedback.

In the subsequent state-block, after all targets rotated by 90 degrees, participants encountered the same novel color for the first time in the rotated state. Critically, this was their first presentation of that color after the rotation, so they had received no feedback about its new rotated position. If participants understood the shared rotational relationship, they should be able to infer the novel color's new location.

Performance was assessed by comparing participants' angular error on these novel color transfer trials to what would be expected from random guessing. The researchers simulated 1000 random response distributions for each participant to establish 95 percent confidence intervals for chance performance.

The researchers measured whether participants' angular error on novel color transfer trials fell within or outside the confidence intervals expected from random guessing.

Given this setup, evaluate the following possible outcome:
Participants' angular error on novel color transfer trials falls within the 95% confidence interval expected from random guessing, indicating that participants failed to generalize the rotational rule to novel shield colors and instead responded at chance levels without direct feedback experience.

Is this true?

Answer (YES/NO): NO